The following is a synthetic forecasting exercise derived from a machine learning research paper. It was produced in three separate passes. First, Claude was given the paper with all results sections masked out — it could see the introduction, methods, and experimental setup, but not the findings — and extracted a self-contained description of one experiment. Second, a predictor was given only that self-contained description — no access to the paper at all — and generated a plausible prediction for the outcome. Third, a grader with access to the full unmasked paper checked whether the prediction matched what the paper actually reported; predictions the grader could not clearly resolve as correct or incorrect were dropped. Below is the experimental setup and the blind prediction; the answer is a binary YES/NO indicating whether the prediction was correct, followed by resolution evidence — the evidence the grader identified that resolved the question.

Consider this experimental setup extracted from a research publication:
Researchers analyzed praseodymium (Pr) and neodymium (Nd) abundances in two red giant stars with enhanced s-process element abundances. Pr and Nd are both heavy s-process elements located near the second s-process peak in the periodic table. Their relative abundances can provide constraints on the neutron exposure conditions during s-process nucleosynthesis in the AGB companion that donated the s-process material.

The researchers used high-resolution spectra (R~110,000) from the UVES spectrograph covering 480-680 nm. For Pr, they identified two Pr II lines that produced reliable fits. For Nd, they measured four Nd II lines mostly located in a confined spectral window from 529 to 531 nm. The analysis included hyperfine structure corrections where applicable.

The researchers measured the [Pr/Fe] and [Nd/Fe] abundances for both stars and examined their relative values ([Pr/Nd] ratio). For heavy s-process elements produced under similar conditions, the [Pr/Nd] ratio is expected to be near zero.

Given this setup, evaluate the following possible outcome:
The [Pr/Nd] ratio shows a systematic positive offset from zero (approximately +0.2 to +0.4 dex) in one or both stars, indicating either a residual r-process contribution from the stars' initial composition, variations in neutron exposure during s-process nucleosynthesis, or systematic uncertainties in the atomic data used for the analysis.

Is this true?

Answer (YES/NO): NO